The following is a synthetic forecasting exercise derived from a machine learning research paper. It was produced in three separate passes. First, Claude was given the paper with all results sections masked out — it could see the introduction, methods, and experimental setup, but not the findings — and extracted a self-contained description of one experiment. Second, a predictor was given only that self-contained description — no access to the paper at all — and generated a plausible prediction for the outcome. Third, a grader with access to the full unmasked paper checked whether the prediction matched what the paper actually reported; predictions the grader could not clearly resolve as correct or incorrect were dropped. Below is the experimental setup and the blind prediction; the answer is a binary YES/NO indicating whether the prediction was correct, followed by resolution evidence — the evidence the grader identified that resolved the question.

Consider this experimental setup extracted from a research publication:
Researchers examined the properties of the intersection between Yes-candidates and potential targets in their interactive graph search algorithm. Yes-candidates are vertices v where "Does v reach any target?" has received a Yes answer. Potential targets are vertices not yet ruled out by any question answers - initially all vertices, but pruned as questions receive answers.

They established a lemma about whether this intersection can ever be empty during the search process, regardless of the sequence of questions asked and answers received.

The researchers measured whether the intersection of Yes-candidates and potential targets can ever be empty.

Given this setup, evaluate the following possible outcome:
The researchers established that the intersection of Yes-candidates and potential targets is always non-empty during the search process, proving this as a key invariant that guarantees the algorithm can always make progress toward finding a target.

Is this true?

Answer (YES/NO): YES